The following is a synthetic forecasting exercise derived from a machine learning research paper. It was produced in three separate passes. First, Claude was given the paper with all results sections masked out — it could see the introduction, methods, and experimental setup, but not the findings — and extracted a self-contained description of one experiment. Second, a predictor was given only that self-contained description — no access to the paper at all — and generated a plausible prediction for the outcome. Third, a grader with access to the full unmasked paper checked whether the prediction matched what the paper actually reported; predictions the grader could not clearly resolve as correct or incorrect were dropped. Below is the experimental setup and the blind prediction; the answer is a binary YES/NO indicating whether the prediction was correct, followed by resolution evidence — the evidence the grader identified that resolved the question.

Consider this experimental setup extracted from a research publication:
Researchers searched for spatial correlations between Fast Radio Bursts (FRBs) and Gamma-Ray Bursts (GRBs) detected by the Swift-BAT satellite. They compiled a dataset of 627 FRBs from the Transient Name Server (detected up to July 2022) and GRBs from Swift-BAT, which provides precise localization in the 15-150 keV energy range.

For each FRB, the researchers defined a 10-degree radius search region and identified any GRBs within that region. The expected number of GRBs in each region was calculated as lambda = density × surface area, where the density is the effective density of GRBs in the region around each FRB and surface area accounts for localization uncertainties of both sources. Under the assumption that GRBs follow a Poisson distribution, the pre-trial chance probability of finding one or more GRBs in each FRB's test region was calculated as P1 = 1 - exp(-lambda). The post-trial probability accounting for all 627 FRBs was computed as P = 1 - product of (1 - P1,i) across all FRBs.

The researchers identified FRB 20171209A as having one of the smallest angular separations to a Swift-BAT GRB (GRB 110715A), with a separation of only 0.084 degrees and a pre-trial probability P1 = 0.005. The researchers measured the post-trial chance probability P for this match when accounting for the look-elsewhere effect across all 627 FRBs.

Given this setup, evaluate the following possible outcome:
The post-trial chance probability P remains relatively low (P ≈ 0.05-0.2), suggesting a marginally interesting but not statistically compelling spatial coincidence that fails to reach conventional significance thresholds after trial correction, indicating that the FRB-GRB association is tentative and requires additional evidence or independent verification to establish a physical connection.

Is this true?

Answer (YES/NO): NO